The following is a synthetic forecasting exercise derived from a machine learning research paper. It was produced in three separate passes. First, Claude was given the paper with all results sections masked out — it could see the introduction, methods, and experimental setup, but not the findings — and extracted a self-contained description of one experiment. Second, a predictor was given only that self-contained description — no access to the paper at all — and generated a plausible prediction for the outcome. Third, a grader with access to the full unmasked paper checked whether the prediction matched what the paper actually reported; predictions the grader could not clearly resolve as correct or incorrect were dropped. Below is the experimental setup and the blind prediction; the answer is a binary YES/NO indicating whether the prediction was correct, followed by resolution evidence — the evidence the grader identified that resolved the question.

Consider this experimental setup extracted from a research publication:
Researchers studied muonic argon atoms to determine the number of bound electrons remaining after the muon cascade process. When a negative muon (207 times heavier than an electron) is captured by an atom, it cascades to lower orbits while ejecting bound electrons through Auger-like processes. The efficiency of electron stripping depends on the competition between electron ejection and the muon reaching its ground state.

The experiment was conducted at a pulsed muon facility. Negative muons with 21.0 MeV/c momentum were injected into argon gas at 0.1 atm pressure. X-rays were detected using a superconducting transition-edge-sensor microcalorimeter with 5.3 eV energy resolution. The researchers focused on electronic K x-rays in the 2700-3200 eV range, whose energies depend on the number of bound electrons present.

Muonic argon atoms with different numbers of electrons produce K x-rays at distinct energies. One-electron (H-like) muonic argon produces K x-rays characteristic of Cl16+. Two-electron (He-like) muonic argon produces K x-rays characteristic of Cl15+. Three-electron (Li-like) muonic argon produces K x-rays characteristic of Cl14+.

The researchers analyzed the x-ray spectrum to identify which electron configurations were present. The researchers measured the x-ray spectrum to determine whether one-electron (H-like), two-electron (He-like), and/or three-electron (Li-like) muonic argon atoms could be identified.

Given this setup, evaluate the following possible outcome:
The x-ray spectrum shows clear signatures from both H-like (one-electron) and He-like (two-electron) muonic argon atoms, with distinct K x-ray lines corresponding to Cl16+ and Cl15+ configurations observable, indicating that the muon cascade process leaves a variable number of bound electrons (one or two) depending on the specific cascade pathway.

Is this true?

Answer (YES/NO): NO